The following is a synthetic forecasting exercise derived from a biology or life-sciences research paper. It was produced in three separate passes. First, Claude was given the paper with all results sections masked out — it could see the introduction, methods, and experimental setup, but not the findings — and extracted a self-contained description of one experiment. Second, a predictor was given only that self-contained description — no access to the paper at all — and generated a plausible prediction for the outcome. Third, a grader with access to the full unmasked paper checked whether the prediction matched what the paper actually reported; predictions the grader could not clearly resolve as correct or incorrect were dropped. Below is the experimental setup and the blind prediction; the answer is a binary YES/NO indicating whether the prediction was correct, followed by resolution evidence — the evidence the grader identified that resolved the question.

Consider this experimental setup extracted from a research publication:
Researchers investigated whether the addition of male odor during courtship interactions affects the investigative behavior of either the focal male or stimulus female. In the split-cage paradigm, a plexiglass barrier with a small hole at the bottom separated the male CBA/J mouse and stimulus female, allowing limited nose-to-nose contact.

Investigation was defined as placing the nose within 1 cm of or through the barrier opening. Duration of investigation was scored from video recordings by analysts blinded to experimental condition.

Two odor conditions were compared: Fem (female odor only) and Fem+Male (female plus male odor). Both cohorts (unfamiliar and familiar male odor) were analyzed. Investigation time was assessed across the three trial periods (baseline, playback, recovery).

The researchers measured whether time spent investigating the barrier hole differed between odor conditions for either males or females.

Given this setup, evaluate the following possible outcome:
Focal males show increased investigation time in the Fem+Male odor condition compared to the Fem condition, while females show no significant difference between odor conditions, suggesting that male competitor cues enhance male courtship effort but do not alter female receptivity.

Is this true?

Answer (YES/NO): NO